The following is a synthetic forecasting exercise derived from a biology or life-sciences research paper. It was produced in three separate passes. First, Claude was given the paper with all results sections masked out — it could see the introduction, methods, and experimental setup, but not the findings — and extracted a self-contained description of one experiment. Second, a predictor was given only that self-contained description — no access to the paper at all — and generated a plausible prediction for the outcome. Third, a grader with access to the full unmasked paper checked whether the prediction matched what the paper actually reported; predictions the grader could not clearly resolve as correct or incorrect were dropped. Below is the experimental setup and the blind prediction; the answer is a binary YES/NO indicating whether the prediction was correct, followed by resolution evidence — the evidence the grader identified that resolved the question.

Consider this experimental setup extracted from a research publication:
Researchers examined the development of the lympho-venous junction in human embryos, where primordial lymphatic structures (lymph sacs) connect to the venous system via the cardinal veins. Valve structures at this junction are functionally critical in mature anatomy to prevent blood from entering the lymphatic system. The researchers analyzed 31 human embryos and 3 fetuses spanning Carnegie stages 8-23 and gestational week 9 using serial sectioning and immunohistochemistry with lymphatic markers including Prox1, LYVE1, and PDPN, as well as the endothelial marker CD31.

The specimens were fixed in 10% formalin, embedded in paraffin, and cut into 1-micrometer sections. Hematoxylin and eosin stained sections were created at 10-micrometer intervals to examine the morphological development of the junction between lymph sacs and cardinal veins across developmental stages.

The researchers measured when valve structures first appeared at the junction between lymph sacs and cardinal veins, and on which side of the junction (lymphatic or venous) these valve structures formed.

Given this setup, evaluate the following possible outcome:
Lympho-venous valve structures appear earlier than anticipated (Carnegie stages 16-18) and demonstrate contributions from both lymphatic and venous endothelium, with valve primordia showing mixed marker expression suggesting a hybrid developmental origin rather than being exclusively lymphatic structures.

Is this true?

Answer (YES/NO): NO